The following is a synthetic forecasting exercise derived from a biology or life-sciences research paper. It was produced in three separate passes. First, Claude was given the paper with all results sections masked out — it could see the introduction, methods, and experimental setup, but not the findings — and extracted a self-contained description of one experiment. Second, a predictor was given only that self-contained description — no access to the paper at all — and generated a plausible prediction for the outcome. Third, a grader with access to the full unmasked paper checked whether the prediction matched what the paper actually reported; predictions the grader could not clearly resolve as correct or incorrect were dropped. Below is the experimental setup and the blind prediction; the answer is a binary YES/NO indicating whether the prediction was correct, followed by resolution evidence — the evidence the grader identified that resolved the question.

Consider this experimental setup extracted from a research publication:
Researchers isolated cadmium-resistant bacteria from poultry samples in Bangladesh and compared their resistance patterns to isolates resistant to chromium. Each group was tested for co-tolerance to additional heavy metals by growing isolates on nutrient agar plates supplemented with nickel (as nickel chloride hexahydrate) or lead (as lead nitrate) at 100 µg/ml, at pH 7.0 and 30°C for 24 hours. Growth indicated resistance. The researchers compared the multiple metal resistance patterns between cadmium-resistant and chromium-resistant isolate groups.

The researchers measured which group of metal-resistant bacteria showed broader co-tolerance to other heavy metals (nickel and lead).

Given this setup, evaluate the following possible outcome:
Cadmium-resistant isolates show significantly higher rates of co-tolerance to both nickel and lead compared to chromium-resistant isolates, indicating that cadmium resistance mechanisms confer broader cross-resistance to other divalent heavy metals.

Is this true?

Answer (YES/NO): NO